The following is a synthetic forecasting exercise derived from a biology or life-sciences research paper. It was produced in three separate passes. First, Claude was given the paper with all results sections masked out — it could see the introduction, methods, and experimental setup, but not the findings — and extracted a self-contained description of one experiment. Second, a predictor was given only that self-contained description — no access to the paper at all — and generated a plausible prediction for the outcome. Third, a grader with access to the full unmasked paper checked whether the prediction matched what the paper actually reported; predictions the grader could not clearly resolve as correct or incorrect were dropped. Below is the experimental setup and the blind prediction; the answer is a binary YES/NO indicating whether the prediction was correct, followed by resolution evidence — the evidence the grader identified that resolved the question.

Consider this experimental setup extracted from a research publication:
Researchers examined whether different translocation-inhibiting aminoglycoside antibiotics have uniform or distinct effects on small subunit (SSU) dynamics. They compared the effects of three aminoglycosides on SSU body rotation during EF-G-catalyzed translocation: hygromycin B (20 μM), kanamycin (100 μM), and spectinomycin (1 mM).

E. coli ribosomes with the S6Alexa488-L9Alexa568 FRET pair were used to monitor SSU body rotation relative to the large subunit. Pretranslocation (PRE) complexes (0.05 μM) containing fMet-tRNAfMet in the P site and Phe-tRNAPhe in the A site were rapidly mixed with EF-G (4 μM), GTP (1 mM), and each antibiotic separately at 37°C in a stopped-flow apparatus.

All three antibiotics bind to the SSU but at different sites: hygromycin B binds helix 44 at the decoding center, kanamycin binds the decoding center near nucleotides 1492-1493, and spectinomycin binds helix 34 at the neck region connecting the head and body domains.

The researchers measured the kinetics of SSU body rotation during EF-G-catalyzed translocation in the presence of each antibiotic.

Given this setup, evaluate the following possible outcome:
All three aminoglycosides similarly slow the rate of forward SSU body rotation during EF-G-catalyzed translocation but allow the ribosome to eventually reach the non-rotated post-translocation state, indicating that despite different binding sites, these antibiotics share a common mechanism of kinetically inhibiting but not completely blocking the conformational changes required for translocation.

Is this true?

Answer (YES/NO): NO